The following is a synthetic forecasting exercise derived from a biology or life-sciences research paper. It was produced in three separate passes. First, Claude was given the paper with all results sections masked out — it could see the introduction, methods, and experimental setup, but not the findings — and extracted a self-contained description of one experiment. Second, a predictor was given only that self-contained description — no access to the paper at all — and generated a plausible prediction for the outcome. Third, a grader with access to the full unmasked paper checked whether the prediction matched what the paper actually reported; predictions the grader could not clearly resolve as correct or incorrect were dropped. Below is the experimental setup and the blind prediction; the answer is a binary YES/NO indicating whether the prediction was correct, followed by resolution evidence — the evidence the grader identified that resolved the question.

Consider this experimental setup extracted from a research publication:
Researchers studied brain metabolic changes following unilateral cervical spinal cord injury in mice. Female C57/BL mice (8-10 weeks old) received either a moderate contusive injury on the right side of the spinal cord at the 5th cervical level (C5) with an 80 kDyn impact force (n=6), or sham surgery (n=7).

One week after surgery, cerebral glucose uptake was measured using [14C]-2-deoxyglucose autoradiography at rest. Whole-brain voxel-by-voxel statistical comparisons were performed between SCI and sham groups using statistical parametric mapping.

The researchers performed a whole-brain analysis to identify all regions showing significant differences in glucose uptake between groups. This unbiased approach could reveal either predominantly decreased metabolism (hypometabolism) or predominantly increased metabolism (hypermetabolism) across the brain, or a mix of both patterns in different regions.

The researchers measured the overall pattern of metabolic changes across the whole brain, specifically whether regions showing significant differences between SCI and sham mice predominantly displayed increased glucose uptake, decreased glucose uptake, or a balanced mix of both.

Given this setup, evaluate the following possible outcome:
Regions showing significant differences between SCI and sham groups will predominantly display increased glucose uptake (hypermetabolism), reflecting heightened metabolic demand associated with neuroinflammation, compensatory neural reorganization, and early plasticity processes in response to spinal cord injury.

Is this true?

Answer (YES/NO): NO